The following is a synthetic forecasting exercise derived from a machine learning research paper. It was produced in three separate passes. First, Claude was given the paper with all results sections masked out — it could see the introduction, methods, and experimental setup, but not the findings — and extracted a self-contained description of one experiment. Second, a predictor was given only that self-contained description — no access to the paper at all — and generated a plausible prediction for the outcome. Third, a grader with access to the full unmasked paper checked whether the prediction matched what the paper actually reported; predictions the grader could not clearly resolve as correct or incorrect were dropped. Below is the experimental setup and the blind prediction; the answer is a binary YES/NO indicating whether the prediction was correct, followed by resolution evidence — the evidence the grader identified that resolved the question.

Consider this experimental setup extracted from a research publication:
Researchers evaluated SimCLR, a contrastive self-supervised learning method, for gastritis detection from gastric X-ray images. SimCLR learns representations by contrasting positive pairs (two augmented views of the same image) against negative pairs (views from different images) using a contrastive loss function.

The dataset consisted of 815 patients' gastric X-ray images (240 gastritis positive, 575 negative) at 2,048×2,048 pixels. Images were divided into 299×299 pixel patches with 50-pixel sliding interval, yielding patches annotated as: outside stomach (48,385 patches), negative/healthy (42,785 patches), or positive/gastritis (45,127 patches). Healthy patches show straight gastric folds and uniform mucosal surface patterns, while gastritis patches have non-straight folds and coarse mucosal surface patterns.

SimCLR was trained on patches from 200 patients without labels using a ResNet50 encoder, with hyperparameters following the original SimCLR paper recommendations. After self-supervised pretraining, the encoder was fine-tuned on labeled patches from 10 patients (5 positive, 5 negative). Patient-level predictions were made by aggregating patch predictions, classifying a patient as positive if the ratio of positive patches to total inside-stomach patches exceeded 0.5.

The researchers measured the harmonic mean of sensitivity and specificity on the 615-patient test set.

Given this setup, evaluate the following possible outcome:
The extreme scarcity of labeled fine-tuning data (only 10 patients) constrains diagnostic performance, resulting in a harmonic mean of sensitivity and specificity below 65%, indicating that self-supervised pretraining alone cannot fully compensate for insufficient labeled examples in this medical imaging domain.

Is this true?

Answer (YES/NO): YES